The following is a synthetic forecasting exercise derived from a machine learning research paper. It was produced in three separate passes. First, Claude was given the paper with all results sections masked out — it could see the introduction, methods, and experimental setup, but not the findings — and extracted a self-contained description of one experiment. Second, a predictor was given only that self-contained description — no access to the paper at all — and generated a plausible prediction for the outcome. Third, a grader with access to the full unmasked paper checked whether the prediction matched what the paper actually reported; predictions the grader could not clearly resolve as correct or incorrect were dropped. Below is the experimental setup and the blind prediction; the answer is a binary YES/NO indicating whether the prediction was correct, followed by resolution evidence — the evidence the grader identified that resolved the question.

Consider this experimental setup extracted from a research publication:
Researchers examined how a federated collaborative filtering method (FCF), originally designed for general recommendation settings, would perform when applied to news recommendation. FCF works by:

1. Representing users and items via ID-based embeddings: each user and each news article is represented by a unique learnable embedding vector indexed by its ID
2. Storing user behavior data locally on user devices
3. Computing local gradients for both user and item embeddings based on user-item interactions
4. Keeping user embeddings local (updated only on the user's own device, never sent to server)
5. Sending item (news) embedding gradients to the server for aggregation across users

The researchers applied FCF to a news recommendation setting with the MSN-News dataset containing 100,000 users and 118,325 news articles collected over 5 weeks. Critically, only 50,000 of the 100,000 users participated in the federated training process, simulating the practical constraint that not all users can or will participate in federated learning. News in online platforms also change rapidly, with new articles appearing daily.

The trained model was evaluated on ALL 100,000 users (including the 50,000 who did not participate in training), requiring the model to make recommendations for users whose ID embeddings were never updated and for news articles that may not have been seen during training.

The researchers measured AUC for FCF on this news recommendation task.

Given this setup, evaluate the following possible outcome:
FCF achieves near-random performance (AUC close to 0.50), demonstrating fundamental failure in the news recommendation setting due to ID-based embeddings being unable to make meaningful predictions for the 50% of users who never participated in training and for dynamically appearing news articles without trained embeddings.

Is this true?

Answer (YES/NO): YES